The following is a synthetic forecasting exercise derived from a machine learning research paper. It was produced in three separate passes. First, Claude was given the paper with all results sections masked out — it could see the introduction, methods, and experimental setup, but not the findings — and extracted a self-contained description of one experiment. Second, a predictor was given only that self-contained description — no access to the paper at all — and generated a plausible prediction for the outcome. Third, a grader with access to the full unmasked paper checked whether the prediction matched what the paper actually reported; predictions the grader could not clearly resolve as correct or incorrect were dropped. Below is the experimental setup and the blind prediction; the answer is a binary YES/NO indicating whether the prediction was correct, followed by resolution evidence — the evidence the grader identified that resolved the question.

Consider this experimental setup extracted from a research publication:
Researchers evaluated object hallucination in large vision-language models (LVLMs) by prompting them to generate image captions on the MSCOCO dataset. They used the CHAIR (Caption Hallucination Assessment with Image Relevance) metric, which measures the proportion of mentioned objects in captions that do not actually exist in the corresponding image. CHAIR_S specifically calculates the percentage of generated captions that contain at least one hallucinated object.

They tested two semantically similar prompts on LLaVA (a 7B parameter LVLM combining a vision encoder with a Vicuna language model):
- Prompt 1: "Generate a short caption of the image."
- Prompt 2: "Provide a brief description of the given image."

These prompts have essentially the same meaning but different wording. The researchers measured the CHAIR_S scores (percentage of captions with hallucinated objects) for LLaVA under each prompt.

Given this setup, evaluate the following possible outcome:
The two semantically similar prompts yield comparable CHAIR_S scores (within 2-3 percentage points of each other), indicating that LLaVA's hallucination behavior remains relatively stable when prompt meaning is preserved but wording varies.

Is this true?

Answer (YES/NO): NO